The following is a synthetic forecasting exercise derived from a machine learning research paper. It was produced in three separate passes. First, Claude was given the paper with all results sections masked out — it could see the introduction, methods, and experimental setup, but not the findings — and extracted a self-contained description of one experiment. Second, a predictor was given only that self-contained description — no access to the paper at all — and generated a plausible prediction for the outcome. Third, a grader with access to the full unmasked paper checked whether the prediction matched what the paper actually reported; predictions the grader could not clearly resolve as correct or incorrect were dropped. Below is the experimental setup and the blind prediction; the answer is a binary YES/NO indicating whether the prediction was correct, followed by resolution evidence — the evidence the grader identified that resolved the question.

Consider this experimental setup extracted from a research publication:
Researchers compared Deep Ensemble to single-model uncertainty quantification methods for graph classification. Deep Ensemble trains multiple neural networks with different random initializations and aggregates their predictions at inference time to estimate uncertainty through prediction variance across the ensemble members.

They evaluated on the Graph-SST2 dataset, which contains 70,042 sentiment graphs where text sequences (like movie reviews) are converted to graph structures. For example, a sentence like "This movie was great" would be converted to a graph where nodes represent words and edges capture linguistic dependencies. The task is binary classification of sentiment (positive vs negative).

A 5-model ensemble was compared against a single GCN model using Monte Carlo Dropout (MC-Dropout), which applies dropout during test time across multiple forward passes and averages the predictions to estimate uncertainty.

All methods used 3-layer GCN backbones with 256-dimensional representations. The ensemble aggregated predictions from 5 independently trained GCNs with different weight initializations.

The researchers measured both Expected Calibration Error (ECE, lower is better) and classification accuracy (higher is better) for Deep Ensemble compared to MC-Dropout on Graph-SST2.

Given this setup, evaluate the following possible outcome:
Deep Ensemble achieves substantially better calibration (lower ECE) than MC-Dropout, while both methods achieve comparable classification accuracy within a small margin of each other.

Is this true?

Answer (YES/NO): NO